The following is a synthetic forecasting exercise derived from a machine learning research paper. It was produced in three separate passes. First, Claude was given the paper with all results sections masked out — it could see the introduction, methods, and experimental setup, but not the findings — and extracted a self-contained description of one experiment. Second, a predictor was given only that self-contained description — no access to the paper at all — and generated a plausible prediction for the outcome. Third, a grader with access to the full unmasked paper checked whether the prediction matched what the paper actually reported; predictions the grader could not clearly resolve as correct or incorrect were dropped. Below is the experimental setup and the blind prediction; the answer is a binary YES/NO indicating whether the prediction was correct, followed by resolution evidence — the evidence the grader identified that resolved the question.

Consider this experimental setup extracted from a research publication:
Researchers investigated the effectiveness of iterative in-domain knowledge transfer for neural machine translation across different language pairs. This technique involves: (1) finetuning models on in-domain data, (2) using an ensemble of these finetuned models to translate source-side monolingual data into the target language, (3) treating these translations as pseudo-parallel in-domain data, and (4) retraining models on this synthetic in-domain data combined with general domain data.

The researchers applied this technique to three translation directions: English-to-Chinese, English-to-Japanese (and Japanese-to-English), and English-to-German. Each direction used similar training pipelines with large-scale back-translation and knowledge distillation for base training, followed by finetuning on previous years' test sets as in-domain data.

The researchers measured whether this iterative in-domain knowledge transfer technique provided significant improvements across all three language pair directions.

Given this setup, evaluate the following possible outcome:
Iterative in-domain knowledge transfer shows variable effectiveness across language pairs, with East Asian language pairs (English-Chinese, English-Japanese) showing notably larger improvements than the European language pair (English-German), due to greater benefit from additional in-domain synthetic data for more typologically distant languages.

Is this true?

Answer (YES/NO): NO